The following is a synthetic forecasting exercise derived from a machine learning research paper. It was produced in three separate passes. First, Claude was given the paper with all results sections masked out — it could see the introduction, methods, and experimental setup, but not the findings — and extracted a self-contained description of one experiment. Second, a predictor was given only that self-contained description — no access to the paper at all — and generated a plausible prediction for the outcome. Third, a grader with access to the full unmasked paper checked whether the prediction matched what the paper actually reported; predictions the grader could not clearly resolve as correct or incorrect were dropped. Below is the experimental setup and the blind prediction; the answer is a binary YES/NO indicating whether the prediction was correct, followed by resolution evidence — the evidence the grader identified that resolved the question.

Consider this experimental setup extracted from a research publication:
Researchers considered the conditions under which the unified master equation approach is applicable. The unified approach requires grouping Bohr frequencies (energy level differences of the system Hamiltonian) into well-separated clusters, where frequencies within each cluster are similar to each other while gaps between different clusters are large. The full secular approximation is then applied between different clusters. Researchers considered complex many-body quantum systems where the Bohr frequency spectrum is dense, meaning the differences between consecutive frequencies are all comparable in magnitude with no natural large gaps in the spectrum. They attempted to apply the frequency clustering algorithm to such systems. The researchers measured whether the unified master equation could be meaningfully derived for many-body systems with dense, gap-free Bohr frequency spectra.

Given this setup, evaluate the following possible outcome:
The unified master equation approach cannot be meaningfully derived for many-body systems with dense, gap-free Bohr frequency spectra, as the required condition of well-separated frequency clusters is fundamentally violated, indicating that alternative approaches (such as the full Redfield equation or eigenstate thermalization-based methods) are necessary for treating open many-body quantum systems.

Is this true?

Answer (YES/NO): YES